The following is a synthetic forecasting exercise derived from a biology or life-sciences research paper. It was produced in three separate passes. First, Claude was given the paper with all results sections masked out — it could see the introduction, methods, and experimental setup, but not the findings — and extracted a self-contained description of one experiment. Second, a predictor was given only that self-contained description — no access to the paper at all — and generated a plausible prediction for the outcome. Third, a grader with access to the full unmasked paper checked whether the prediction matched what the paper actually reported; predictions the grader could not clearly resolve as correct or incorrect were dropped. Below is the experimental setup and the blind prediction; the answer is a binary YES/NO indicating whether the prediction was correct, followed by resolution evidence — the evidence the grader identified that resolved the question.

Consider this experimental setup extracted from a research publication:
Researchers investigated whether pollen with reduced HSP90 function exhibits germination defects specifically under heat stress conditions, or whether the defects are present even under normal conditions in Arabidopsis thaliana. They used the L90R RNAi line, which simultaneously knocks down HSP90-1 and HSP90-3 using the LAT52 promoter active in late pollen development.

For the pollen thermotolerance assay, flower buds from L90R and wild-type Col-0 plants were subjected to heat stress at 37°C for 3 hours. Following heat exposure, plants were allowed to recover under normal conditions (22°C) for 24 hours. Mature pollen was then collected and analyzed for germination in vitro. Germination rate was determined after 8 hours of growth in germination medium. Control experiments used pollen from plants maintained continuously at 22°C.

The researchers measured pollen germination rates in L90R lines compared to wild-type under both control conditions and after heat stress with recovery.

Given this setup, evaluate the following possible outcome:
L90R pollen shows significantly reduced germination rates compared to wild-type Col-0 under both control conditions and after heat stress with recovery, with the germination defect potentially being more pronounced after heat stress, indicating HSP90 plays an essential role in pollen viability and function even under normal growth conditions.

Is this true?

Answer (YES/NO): YES